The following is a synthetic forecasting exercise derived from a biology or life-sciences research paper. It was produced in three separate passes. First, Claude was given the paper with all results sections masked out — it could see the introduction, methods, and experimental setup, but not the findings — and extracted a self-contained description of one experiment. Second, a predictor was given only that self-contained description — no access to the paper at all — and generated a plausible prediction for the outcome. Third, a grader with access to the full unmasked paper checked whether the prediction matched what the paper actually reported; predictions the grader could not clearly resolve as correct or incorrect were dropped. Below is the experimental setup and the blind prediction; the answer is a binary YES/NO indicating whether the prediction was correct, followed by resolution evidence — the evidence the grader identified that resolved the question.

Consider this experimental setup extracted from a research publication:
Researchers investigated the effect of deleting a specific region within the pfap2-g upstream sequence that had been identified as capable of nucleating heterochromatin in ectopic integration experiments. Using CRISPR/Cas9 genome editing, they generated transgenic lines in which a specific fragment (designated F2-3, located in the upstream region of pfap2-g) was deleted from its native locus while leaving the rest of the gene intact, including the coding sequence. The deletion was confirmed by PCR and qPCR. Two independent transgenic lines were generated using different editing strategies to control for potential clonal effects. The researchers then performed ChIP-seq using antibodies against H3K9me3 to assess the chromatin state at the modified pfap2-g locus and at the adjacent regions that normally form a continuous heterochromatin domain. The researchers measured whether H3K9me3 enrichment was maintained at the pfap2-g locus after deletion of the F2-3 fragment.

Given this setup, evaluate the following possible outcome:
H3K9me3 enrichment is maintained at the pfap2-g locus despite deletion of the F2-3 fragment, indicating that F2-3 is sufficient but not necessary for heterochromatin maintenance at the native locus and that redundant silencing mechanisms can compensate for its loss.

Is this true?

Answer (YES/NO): NO